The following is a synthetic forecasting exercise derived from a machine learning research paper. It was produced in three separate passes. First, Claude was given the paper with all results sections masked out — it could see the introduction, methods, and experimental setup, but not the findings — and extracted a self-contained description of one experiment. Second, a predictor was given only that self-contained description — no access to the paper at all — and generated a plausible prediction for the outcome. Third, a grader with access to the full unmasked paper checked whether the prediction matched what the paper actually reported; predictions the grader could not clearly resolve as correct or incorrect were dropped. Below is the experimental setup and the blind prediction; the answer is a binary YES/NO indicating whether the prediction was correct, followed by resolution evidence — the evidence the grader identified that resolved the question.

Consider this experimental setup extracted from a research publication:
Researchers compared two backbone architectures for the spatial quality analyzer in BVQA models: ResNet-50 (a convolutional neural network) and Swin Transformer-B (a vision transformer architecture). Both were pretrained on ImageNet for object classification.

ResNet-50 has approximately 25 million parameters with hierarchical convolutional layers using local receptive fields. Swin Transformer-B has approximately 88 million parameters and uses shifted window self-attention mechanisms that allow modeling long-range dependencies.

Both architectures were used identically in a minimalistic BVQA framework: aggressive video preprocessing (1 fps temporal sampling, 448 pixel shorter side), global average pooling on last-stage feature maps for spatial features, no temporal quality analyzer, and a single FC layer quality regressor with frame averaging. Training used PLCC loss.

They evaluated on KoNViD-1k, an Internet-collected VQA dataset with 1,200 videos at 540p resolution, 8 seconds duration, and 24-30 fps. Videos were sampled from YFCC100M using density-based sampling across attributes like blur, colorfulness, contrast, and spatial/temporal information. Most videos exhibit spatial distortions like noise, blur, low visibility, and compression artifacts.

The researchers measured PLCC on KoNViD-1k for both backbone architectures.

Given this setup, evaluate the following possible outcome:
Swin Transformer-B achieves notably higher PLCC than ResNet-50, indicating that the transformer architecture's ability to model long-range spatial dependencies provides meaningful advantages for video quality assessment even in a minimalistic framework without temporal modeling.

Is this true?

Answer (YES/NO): YES